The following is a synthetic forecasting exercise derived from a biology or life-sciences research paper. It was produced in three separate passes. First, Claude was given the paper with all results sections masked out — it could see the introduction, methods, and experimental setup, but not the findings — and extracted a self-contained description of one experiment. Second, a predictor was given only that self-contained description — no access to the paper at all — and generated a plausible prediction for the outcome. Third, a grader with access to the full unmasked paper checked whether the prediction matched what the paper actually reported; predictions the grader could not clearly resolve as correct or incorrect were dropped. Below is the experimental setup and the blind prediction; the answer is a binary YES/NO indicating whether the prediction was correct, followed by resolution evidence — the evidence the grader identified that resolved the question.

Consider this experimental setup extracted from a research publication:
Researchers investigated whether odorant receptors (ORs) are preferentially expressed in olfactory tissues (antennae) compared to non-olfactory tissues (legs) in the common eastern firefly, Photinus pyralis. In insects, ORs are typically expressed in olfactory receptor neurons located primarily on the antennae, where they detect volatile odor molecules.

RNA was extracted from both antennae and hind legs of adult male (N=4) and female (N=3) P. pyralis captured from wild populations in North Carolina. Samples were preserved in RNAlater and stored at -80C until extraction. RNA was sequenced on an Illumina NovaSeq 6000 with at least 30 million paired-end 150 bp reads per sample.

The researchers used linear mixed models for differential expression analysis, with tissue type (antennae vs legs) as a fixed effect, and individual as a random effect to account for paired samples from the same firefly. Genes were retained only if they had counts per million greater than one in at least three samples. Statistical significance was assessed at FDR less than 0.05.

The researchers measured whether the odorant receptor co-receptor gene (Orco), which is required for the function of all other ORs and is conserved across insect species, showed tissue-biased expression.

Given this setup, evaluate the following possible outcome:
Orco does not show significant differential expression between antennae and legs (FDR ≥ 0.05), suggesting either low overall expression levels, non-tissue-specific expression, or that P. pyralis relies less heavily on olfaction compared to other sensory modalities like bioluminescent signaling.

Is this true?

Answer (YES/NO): NO